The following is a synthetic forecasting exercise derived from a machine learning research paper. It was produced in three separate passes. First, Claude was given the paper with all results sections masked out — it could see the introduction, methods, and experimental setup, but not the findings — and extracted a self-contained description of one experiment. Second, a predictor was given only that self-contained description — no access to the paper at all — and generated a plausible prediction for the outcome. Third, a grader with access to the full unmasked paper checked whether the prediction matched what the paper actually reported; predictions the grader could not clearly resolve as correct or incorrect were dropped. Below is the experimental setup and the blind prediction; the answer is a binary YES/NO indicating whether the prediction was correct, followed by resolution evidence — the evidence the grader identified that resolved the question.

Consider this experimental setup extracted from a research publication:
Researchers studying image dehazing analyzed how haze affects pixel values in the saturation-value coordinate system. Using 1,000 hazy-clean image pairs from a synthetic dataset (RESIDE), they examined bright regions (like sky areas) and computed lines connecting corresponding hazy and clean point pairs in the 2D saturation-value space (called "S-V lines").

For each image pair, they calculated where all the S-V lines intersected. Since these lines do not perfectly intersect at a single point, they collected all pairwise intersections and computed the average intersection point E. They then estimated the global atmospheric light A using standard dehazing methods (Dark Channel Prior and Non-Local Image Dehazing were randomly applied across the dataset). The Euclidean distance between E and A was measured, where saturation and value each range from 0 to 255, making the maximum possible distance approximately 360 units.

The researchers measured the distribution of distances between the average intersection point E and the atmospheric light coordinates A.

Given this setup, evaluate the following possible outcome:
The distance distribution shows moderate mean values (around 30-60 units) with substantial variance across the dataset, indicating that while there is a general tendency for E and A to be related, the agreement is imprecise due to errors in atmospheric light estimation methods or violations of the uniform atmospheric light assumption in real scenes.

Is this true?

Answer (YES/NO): NO